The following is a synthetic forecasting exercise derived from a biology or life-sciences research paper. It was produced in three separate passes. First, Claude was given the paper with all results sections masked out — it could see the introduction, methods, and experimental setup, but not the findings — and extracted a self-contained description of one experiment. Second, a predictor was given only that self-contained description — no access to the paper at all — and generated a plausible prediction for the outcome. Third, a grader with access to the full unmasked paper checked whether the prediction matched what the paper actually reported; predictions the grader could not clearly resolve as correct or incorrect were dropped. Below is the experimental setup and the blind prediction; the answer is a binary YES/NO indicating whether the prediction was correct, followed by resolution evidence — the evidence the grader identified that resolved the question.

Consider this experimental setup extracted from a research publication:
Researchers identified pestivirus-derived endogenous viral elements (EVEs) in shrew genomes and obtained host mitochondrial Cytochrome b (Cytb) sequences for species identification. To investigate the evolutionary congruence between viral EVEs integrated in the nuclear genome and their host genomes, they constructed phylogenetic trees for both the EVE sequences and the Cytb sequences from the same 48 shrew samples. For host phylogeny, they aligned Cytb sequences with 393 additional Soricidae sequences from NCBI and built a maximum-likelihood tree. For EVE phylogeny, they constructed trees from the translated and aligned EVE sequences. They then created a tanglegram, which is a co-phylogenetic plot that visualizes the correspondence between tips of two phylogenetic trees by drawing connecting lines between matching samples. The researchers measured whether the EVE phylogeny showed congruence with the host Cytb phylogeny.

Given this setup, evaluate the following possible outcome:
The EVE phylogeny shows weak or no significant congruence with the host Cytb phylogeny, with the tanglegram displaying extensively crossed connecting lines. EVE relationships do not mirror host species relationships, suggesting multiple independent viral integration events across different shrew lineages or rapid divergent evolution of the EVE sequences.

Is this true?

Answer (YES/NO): NO